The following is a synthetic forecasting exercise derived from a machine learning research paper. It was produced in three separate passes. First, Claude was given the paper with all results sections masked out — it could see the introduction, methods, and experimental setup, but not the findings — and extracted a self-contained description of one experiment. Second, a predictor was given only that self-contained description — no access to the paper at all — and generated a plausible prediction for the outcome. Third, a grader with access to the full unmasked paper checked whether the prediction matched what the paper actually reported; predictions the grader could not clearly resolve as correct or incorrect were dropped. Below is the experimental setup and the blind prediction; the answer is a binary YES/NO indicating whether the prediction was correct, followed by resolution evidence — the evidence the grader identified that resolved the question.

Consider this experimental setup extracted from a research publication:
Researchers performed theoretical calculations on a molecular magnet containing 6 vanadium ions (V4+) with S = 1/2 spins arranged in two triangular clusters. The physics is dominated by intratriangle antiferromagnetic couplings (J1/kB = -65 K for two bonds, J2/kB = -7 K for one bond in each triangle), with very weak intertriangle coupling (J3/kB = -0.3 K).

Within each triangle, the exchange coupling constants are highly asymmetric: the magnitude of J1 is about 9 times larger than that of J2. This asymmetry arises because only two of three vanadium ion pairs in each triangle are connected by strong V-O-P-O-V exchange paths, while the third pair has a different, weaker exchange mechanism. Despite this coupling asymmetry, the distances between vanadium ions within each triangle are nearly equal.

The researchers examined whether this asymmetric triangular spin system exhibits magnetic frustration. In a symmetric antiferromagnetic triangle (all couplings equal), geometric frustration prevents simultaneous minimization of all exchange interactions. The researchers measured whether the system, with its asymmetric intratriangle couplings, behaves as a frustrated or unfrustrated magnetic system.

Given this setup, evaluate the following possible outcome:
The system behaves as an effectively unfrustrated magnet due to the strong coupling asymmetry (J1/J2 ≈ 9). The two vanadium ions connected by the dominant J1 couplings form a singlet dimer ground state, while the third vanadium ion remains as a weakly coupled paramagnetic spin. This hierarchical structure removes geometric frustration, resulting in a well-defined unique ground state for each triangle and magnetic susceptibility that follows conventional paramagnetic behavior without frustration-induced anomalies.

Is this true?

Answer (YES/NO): YES